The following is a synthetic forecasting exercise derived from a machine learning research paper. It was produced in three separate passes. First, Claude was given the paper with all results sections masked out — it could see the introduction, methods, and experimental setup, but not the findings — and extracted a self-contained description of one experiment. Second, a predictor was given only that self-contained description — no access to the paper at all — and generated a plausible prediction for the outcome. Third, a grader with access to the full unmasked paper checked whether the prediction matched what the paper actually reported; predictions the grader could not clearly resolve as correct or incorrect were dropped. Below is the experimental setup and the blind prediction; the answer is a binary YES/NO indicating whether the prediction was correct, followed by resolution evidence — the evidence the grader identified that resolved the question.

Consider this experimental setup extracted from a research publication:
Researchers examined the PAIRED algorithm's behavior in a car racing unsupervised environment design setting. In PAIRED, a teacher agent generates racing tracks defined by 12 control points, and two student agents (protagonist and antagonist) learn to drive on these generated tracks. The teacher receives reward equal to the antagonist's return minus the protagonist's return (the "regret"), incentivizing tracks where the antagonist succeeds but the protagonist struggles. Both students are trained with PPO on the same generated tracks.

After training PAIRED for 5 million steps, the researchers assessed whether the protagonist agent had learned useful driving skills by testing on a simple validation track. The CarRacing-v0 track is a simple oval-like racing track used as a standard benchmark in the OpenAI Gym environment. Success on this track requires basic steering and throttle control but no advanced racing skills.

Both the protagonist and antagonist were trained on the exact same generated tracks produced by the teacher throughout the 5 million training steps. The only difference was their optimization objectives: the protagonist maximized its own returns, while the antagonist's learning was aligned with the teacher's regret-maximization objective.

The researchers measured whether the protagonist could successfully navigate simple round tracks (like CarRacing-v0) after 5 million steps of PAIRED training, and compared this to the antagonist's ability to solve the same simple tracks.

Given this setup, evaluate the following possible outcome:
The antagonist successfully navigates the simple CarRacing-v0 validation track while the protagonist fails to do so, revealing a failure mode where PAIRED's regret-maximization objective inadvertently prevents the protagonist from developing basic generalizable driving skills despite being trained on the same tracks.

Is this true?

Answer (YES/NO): YES